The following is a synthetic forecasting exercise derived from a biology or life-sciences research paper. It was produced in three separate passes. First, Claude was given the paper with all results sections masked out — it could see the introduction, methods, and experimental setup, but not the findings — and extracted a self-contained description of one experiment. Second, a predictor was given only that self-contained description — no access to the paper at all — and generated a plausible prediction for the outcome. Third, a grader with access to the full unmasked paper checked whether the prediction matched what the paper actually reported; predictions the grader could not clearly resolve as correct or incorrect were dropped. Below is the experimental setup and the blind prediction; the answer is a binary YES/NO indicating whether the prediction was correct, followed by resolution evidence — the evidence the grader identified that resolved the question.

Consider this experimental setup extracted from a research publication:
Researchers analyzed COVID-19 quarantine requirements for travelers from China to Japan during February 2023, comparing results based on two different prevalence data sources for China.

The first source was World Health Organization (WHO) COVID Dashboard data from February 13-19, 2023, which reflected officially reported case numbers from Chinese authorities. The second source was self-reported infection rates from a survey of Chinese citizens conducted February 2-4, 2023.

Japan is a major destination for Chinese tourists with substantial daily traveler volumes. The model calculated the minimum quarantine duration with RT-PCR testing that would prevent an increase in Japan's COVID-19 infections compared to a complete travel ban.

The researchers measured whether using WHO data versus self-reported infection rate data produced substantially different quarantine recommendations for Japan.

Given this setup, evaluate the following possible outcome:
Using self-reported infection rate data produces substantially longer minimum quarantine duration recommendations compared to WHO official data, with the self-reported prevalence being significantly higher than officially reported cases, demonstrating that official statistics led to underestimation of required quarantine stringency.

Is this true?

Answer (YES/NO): NO